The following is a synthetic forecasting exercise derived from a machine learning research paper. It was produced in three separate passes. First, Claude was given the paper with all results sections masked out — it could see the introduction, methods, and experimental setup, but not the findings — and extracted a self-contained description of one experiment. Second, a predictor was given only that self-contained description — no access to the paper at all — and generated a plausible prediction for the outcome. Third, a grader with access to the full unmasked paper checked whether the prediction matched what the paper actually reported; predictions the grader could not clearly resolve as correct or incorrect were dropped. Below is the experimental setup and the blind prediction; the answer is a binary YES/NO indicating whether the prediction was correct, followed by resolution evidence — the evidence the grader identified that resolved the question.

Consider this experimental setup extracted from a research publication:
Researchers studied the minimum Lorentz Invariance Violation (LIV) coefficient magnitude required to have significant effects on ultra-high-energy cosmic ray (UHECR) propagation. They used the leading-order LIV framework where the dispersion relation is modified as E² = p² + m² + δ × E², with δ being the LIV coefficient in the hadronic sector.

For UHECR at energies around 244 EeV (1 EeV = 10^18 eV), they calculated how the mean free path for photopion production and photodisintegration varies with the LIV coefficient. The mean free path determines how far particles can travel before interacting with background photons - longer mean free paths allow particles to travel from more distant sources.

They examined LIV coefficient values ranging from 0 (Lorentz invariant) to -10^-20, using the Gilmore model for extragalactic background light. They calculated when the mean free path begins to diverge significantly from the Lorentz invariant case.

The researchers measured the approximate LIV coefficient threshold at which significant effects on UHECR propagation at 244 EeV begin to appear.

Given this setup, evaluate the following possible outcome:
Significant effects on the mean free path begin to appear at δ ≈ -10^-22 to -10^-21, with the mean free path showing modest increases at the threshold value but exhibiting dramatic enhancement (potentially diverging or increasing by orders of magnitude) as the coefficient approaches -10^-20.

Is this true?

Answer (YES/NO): YES